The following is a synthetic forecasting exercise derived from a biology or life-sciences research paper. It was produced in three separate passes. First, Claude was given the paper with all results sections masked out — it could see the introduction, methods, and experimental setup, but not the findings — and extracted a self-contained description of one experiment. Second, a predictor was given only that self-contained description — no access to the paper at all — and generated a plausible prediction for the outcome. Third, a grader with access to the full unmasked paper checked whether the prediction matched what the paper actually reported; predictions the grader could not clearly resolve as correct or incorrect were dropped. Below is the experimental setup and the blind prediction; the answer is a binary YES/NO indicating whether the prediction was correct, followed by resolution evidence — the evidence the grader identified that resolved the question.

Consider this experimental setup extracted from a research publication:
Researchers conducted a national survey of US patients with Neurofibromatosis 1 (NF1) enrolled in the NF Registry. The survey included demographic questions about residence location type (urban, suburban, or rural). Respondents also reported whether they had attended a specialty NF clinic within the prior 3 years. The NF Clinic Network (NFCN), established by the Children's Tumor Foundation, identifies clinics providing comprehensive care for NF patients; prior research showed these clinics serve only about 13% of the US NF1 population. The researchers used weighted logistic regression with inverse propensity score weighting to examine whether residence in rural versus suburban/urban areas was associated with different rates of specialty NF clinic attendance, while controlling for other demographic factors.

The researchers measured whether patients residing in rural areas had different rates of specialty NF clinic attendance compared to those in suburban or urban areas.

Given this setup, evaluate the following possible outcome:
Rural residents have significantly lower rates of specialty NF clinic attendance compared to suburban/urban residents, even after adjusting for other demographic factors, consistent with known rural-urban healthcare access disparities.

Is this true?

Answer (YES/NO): NO